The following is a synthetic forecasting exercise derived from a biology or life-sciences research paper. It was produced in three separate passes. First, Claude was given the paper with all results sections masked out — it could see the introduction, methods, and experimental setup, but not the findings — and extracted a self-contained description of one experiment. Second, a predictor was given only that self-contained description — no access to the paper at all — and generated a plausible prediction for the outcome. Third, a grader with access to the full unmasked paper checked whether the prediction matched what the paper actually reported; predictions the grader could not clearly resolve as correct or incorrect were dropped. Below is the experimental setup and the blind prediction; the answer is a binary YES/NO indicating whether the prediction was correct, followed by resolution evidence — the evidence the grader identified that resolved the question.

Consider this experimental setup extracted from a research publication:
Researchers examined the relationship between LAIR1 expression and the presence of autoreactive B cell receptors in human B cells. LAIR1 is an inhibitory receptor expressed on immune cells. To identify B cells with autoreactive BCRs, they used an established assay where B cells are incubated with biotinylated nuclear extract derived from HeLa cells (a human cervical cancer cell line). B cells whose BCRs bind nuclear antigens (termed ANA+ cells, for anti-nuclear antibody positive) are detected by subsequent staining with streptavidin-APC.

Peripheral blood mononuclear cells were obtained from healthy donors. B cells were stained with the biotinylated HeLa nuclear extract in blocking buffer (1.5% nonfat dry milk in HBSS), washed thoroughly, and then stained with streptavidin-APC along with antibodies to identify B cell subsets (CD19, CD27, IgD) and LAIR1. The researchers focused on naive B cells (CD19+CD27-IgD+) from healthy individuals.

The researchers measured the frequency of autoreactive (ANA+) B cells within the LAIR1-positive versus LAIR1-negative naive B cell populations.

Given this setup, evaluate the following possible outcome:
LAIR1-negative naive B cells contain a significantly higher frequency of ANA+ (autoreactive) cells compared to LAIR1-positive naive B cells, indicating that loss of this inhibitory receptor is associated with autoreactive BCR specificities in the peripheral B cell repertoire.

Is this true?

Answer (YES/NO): NO